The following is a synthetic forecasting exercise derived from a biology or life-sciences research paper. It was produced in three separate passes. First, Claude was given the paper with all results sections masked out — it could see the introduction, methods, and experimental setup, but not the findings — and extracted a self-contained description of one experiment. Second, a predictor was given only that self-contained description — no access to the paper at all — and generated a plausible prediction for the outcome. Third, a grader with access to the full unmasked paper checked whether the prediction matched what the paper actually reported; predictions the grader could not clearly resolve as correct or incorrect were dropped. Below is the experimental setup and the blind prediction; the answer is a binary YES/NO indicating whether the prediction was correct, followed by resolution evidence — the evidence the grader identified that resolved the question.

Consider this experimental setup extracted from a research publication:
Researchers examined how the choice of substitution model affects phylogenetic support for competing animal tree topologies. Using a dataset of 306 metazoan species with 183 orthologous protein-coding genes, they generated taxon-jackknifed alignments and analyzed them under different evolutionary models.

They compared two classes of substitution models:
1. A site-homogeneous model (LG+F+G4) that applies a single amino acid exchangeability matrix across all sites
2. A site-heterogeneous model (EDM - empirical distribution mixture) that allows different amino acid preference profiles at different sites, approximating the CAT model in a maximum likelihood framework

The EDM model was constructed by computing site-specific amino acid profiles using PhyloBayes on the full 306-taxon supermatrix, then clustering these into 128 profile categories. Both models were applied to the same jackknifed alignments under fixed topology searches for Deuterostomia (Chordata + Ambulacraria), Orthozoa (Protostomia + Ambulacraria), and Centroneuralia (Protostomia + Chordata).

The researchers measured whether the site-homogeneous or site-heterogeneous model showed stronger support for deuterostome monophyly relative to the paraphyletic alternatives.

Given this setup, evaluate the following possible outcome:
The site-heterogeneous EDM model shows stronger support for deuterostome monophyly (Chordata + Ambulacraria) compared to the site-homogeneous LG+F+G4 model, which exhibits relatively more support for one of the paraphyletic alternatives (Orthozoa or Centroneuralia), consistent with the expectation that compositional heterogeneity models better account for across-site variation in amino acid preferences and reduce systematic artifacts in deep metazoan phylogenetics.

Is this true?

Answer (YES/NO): NO